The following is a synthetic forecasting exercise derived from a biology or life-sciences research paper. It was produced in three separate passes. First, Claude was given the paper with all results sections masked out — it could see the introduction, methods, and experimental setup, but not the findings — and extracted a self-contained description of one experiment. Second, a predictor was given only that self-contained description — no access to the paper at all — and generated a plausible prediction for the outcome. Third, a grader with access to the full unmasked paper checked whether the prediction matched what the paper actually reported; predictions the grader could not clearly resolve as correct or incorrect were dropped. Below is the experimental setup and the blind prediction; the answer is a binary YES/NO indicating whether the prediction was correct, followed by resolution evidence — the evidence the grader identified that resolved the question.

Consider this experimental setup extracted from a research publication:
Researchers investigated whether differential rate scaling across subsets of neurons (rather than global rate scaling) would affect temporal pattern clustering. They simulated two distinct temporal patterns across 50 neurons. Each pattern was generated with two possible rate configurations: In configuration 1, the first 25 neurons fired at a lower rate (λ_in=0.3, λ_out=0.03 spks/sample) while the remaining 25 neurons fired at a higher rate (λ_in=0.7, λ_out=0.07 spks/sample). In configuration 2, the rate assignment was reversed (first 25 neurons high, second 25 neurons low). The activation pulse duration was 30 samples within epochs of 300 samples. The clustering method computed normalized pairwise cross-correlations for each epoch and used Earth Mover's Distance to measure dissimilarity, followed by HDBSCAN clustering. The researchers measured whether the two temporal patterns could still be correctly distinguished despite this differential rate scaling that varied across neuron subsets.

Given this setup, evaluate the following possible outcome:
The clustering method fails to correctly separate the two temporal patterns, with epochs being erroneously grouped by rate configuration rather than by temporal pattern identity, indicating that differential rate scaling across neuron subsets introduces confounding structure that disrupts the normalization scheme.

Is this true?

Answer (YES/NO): NO